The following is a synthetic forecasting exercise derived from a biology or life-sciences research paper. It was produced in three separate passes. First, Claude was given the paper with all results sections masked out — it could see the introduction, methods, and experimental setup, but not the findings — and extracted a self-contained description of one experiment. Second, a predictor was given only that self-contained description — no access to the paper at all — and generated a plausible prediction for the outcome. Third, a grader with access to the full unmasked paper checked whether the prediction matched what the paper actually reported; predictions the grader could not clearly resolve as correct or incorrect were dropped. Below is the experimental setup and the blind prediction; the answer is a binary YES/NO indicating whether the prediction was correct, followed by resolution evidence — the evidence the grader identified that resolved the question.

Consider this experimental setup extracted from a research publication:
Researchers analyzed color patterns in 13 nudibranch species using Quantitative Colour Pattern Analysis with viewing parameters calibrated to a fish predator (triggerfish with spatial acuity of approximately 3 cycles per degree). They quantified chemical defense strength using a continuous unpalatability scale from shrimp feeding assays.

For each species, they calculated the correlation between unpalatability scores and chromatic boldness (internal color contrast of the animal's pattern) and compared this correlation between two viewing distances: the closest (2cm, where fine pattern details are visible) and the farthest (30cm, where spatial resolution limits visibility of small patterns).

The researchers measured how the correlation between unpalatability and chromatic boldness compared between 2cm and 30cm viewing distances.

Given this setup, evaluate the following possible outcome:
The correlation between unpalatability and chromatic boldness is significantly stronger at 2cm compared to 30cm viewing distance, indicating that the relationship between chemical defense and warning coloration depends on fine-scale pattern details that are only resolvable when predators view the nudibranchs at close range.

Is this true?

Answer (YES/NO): NO